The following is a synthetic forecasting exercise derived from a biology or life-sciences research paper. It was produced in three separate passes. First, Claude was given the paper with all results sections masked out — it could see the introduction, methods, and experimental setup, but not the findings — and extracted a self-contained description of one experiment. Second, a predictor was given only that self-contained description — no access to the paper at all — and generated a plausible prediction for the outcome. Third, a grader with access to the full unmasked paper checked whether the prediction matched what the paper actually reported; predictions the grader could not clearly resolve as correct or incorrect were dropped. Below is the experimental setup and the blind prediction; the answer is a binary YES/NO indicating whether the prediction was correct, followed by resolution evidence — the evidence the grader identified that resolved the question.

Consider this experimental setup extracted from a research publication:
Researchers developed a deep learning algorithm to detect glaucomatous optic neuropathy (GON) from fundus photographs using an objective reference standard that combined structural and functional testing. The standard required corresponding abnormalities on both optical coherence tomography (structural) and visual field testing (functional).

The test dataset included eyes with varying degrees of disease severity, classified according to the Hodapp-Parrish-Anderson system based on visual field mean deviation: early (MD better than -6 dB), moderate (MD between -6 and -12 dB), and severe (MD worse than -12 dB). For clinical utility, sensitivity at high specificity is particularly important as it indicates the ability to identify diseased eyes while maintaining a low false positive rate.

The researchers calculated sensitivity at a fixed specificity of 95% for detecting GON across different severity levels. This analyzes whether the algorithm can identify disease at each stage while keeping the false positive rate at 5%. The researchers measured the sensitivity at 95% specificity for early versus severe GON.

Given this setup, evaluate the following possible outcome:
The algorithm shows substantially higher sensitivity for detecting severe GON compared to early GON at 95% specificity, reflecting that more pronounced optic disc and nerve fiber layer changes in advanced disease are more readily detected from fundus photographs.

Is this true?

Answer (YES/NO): YES